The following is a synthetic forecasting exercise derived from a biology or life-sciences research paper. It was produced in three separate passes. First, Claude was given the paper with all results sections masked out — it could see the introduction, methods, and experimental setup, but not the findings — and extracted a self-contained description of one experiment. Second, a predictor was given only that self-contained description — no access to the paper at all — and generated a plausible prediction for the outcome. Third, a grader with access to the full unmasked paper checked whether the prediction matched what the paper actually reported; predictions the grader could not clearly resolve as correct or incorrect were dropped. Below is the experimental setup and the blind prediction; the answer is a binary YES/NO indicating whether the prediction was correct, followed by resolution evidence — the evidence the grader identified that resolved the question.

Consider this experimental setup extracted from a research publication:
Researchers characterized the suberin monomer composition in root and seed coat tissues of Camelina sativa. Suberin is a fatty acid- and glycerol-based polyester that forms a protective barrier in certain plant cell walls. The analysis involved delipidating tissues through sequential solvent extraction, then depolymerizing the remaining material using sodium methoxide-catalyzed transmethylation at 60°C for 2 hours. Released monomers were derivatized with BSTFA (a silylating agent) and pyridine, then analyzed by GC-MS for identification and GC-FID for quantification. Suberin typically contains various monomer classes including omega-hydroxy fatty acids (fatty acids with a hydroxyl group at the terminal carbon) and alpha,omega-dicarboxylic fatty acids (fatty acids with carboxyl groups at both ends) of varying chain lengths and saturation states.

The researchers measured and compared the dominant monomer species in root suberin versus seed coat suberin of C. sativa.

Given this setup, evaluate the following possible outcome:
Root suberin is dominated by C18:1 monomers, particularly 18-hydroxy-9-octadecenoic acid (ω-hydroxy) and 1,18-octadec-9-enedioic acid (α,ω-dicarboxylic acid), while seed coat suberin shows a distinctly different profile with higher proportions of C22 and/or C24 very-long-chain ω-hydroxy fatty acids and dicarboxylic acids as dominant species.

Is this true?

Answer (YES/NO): NO